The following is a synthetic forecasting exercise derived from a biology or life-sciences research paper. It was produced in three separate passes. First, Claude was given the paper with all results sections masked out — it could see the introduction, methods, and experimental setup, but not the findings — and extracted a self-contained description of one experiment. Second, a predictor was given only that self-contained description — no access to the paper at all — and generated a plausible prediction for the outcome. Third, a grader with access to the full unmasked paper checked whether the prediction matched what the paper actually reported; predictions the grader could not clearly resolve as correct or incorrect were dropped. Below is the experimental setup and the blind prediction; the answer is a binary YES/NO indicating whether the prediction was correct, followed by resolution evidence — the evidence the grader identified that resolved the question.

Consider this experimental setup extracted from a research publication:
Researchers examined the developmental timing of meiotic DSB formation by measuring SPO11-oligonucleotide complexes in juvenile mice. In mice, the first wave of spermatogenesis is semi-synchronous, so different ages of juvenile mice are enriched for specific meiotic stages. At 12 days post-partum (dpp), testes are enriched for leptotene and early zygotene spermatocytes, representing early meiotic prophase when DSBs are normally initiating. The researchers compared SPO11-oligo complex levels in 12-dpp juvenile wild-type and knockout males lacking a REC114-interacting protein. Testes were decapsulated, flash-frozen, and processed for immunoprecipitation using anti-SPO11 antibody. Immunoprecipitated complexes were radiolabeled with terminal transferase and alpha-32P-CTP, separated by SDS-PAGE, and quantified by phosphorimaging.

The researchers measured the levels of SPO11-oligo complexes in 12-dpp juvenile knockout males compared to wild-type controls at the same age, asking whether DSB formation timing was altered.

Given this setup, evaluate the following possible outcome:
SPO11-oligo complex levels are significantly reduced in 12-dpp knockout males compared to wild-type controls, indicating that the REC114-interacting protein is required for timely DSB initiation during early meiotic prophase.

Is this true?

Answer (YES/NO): NO